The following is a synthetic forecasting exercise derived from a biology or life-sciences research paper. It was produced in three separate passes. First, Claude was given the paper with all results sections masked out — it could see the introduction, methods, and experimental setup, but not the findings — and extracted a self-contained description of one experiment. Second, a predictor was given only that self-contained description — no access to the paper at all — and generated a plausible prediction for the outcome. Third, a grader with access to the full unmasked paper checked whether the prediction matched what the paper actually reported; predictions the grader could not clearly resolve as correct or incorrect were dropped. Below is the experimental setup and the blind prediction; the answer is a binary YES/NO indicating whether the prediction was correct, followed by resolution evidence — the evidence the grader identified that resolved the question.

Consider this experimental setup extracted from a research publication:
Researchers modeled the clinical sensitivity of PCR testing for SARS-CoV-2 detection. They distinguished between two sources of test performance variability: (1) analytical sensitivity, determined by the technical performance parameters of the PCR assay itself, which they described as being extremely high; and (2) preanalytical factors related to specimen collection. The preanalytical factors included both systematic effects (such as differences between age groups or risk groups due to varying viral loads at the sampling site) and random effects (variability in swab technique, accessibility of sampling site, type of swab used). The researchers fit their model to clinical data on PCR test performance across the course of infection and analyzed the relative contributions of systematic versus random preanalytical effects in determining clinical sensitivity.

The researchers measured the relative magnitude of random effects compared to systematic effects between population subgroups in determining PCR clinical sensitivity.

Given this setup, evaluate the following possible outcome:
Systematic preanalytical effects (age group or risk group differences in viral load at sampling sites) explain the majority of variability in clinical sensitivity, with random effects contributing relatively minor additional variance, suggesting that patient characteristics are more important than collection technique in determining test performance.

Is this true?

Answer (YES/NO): NO